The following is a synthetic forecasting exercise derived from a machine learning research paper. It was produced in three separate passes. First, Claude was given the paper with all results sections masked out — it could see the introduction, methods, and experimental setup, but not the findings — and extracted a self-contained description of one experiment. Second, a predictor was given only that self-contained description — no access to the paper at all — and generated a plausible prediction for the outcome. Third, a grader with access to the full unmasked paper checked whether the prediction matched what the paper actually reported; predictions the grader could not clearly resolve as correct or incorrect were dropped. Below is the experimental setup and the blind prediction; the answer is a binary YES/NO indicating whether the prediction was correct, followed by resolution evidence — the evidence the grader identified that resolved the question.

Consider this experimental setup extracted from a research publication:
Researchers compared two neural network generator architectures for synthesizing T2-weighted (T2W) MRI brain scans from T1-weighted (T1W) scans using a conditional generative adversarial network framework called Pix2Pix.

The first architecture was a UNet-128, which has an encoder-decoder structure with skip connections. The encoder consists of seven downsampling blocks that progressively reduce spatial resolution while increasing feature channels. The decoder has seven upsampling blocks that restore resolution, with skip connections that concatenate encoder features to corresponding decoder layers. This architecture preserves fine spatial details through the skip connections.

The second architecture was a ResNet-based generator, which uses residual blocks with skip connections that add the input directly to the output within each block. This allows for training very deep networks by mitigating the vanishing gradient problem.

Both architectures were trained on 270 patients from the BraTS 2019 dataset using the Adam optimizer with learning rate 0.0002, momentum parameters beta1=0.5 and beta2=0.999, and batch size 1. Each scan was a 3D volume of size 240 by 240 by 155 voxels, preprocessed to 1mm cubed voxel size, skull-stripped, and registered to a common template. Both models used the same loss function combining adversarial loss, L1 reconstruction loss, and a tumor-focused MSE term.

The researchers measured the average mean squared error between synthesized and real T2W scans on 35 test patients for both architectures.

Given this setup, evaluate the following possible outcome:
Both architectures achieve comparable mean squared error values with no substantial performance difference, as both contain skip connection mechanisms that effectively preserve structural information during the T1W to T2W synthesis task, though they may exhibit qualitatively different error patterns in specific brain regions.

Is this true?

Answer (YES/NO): NO